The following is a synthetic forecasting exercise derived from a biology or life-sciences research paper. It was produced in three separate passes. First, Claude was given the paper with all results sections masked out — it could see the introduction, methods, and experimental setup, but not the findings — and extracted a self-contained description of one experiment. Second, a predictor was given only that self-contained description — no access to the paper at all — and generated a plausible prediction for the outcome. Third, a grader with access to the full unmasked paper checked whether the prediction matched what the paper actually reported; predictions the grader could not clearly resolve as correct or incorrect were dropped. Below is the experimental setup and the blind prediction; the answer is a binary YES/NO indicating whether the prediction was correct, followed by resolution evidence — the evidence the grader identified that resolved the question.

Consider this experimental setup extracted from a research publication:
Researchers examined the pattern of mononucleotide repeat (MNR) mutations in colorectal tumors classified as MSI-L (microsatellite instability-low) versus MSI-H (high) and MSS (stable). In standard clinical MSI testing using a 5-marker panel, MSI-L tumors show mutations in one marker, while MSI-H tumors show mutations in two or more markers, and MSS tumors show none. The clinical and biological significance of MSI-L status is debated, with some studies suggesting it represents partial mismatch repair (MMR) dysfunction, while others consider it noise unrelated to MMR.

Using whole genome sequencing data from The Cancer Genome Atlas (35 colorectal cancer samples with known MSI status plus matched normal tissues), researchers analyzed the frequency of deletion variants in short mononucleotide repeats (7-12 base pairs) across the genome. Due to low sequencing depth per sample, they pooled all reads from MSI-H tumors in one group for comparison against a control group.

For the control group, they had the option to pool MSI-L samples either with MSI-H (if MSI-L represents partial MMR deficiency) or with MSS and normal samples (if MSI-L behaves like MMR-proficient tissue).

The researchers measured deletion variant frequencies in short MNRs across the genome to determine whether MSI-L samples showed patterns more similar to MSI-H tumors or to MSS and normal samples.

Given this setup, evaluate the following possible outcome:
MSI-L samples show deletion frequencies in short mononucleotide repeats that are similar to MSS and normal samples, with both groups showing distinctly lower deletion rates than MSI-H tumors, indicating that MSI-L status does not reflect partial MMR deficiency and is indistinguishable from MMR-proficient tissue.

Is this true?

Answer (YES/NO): YES